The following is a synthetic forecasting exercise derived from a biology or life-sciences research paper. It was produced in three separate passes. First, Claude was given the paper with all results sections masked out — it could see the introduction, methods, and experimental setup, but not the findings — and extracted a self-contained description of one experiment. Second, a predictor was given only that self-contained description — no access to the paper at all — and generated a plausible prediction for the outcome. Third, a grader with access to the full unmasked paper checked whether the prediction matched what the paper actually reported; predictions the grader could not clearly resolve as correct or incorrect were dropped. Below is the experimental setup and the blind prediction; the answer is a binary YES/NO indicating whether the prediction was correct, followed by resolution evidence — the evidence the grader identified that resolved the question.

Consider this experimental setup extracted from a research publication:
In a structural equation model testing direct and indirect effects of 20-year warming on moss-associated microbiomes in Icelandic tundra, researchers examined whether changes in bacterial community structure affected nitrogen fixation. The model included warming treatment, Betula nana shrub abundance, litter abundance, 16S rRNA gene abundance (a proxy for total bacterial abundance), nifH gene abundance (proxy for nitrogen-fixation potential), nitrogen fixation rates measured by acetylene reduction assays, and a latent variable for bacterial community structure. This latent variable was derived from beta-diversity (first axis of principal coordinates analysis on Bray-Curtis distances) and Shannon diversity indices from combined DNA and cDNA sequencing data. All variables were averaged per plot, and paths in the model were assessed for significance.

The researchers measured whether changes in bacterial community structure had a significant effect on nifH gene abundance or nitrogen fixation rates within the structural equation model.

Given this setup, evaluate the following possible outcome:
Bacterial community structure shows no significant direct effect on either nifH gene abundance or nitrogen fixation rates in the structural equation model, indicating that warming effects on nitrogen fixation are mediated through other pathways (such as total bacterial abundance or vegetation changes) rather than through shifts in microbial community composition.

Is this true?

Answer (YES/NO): YES